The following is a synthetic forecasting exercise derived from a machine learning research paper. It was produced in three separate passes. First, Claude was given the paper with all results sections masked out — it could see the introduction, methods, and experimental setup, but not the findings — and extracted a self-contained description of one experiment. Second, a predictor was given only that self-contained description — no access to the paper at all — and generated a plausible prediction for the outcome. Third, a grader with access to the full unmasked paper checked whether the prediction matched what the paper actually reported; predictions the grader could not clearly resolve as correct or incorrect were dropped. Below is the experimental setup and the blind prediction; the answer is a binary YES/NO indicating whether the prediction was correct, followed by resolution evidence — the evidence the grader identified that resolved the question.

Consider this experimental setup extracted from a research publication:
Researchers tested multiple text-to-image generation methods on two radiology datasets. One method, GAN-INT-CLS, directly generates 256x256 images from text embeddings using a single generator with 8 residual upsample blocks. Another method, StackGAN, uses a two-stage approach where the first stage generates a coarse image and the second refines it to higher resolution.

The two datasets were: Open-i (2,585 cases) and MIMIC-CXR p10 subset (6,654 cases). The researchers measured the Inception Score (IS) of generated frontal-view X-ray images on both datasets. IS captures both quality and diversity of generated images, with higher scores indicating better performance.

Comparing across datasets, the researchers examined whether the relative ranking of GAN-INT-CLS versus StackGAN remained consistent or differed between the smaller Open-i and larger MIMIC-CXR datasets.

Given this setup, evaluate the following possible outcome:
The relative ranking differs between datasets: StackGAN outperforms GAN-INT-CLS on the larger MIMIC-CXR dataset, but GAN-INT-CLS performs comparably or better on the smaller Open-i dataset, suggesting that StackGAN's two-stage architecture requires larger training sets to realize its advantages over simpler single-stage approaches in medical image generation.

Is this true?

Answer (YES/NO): NO